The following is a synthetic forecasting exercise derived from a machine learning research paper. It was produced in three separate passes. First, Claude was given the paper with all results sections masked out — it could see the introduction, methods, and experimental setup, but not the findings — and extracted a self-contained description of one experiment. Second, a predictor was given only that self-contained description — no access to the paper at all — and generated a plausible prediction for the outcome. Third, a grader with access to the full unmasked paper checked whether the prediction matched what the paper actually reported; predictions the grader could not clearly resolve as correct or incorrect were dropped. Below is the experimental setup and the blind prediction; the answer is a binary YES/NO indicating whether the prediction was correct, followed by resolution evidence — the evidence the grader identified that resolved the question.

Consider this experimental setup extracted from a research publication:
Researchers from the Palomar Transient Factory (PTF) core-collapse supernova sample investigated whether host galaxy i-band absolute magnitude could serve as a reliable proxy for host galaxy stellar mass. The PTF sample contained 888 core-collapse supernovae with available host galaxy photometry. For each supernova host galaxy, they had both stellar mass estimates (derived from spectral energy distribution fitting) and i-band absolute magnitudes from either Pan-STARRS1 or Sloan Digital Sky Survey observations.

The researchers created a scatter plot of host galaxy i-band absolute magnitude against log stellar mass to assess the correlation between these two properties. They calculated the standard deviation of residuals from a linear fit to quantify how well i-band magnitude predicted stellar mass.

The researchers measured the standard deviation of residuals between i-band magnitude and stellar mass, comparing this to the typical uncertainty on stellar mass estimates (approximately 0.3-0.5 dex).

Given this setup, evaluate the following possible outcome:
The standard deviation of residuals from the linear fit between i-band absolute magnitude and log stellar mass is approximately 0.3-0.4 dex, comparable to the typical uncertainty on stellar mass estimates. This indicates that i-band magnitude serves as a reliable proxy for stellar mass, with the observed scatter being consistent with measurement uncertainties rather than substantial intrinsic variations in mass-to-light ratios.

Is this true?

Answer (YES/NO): YES